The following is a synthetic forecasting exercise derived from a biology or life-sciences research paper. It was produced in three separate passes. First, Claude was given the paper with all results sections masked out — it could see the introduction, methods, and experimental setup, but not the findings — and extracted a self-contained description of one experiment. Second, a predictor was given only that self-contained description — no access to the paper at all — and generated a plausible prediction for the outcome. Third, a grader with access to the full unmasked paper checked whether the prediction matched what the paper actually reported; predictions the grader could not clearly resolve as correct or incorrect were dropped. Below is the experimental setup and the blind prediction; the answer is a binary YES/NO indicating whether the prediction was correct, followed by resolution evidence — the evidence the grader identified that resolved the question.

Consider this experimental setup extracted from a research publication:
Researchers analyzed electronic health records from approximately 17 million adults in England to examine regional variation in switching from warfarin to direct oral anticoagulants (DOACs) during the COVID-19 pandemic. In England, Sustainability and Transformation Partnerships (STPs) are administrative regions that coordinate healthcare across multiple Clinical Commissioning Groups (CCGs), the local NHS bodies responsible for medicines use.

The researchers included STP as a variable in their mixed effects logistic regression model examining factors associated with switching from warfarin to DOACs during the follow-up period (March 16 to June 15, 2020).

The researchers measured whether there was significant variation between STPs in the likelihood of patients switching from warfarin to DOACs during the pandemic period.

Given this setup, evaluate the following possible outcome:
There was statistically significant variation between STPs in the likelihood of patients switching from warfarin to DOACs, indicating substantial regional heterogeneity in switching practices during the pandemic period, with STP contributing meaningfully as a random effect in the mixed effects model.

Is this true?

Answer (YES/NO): YES